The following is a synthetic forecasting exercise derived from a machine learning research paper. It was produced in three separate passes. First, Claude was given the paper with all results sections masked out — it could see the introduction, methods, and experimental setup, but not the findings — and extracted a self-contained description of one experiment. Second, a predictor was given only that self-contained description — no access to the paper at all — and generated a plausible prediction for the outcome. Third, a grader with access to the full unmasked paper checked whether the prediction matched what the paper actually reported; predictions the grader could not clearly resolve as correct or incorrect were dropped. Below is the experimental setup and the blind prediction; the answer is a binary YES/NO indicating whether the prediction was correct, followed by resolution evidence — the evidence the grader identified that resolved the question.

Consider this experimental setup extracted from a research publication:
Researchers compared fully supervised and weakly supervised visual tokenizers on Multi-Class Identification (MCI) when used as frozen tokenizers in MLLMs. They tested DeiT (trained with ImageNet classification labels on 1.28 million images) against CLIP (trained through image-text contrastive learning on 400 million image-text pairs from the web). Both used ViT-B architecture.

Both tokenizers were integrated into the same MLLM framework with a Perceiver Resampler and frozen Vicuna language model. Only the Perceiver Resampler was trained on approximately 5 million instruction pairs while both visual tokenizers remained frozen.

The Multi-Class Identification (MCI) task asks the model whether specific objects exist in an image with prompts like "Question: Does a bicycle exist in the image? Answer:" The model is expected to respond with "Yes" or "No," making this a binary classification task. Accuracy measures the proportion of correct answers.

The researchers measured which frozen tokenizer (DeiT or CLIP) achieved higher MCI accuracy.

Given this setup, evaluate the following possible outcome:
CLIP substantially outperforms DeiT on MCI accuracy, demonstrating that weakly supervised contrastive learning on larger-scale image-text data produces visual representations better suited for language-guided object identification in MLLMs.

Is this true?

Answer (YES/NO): NO